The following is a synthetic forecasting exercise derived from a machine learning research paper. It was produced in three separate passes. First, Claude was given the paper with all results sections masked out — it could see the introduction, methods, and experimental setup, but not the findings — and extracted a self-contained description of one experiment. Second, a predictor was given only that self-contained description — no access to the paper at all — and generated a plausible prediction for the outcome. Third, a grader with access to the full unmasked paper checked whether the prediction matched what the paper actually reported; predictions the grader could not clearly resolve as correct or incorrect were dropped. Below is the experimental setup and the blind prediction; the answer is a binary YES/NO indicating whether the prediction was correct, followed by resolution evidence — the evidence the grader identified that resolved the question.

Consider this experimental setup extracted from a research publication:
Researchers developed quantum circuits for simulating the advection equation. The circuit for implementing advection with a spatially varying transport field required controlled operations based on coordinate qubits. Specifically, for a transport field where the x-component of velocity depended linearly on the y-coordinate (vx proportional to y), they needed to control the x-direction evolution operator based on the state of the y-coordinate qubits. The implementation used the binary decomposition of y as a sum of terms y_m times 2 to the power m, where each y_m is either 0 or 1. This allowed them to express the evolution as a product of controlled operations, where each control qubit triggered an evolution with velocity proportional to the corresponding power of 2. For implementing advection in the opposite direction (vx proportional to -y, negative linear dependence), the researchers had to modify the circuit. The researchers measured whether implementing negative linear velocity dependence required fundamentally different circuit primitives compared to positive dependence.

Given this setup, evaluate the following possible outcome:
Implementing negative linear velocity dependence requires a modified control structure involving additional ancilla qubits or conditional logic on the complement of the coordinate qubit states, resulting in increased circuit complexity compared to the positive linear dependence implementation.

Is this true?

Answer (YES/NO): NO